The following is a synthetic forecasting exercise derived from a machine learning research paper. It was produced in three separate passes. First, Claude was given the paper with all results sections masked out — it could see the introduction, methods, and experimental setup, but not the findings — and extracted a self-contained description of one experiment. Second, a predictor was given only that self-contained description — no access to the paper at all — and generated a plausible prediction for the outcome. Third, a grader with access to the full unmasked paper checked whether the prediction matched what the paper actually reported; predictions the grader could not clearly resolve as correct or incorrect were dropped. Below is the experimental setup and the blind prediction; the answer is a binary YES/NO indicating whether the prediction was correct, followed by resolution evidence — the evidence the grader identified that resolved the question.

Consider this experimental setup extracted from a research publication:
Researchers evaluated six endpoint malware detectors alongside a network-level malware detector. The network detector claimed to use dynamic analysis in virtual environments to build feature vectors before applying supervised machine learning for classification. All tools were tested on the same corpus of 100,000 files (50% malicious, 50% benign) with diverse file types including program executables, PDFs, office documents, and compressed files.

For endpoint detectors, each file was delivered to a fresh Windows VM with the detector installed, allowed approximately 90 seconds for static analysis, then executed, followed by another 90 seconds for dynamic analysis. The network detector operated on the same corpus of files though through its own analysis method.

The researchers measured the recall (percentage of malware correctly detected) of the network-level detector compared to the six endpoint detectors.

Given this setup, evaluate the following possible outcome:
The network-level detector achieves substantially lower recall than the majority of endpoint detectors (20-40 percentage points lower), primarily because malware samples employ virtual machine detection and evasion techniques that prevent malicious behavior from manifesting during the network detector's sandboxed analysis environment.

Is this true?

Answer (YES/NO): NO